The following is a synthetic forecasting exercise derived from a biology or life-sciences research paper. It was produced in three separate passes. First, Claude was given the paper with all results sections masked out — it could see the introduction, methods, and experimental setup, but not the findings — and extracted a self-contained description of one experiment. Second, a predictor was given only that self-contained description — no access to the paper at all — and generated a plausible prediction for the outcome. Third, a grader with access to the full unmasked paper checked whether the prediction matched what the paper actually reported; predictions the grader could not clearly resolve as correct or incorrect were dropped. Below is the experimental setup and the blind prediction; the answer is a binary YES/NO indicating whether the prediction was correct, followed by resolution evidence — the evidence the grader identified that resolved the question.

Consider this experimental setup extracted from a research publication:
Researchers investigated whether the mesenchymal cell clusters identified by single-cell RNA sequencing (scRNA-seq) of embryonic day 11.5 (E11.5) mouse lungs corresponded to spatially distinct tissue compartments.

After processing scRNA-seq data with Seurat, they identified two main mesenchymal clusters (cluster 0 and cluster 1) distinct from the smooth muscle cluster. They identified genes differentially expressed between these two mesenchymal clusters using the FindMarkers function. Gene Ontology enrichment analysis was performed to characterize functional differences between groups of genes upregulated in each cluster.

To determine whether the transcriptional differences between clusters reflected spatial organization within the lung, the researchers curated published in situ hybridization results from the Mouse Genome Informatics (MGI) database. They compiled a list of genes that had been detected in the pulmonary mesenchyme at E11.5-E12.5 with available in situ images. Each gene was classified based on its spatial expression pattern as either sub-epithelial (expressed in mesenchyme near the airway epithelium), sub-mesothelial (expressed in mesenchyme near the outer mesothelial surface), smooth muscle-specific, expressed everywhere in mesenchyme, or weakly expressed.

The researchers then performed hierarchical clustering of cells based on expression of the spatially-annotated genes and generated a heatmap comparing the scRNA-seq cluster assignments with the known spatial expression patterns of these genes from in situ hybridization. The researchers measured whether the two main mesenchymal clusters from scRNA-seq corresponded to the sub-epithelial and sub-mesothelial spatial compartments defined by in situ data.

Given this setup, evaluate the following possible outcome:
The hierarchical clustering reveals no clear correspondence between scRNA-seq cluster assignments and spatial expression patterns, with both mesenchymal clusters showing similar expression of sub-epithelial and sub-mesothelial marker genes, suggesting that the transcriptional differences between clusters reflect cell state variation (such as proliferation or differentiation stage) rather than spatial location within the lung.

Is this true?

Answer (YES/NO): NO